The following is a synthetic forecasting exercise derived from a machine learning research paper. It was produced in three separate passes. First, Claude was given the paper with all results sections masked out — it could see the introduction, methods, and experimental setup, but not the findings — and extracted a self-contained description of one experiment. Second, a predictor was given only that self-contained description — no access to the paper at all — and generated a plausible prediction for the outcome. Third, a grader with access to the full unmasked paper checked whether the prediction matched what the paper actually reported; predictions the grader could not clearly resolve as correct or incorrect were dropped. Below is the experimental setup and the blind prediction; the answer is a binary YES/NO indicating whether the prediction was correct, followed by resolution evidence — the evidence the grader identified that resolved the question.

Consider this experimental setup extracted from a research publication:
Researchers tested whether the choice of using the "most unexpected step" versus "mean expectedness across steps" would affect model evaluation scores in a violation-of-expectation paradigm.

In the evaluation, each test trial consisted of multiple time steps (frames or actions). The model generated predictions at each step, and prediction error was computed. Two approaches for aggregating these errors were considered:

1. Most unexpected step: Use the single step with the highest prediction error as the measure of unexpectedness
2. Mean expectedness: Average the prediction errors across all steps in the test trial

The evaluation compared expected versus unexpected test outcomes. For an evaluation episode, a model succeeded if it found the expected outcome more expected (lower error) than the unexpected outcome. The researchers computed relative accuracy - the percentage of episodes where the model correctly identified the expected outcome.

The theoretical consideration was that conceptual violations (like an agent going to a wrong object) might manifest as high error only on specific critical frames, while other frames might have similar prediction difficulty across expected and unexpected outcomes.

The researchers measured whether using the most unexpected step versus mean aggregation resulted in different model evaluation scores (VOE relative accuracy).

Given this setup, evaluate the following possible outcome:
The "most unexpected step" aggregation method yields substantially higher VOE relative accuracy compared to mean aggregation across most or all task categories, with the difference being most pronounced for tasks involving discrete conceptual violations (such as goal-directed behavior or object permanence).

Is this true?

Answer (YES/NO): NO